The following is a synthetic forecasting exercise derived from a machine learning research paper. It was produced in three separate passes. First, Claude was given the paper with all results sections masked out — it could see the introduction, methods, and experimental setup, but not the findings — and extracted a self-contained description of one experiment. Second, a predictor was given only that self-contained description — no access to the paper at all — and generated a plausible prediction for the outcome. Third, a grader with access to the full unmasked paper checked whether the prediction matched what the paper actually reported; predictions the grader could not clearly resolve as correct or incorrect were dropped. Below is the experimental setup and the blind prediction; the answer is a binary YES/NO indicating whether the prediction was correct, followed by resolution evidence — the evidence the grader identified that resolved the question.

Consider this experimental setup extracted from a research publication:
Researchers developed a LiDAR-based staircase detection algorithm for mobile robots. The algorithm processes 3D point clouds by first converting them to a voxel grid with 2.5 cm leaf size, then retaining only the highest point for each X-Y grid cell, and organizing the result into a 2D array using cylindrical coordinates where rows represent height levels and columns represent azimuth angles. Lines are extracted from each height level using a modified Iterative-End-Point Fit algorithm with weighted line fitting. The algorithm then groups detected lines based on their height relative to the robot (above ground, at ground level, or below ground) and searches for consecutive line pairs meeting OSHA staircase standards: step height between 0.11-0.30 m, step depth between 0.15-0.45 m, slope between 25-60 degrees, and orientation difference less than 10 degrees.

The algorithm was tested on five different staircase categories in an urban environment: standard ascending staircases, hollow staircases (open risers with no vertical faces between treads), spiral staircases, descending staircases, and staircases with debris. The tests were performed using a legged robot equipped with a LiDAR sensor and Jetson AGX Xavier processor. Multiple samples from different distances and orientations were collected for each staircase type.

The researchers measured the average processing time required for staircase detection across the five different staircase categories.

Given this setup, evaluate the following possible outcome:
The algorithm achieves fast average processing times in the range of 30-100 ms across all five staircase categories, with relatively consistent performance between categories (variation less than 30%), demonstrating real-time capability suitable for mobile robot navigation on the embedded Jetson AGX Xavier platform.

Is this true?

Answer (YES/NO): NO